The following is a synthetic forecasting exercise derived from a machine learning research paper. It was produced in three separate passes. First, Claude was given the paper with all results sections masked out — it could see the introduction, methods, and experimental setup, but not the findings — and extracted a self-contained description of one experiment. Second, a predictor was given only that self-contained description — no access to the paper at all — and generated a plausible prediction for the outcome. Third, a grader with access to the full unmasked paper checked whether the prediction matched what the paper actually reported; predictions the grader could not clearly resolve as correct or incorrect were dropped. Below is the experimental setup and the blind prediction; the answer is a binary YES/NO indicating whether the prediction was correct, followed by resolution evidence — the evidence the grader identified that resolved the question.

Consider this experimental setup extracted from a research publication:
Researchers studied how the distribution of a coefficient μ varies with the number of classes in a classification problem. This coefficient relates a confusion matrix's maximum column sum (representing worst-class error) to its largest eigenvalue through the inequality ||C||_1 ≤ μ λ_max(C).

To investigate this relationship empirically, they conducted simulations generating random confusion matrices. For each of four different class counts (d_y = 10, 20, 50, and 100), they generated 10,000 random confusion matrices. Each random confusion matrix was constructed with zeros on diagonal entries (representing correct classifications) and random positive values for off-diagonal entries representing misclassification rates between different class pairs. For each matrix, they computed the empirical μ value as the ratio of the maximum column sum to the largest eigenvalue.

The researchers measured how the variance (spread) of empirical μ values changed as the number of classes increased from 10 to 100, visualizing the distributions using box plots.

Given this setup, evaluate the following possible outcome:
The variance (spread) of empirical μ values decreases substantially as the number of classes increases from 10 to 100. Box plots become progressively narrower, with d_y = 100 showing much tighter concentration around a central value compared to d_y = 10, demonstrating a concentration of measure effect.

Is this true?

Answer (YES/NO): YES